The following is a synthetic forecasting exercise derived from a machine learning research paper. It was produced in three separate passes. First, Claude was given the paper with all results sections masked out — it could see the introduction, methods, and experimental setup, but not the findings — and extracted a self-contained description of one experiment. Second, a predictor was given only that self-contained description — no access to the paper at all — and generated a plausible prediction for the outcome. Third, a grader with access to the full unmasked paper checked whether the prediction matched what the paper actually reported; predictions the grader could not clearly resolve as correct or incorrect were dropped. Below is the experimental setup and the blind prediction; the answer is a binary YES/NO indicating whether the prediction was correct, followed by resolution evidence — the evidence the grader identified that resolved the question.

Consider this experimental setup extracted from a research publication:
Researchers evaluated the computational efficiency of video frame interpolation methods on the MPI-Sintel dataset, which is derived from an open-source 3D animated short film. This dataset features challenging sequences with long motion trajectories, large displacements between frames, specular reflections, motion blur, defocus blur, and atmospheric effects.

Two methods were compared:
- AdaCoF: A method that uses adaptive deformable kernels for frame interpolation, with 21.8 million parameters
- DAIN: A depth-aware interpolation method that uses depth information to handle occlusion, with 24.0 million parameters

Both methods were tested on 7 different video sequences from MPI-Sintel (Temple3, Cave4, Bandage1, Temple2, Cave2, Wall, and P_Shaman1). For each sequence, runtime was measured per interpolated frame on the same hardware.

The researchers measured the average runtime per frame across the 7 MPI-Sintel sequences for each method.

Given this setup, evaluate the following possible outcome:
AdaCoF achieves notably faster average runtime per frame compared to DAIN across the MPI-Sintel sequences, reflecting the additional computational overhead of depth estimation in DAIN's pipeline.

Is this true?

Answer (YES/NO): NO